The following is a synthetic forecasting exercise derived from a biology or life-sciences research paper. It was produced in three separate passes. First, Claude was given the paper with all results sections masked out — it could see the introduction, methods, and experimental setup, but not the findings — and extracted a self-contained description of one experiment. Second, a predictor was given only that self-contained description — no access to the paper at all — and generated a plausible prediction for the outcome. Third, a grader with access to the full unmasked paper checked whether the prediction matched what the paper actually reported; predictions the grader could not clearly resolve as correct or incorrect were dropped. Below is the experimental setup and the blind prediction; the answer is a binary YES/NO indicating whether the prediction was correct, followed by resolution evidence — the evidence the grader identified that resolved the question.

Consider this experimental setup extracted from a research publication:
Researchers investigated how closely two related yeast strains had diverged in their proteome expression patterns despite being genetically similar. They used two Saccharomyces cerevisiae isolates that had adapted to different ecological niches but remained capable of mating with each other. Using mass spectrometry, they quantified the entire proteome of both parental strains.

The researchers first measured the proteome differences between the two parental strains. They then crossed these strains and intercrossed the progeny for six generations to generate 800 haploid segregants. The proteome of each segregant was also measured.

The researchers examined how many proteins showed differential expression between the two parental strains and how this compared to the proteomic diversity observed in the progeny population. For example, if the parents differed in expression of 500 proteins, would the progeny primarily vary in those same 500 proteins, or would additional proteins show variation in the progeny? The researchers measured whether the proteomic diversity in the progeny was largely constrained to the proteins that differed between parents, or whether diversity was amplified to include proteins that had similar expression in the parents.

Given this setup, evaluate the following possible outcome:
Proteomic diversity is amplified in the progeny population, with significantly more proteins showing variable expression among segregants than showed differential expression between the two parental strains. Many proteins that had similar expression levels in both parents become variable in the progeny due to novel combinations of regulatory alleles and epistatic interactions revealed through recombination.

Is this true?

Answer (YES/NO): YES